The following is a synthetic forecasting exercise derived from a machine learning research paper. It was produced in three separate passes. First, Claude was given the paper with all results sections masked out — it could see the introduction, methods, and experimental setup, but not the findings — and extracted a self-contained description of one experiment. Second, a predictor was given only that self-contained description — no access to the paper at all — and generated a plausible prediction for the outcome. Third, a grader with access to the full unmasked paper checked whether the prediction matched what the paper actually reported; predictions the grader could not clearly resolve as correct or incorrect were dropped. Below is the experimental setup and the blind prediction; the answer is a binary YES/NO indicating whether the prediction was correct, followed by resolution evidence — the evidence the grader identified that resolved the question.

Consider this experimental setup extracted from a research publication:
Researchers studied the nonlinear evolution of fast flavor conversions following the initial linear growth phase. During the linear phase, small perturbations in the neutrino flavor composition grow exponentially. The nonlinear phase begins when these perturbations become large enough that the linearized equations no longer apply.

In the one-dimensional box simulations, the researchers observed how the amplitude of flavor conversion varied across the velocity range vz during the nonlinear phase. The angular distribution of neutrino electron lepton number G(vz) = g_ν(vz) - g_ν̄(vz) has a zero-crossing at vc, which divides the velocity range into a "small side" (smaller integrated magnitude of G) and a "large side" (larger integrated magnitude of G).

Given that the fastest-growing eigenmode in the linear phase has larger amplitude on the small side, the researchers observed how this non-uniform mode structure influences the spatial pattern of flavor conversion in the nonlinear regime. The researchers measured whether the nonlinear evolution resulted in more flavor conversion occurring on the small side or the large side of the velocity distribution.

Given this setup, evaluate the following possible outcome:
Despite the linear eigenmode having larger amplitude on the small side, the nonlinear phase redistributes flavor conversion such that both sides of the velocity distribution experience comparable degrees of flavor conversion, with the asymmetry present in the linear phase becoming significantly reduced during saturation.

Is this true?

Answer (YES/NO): NO